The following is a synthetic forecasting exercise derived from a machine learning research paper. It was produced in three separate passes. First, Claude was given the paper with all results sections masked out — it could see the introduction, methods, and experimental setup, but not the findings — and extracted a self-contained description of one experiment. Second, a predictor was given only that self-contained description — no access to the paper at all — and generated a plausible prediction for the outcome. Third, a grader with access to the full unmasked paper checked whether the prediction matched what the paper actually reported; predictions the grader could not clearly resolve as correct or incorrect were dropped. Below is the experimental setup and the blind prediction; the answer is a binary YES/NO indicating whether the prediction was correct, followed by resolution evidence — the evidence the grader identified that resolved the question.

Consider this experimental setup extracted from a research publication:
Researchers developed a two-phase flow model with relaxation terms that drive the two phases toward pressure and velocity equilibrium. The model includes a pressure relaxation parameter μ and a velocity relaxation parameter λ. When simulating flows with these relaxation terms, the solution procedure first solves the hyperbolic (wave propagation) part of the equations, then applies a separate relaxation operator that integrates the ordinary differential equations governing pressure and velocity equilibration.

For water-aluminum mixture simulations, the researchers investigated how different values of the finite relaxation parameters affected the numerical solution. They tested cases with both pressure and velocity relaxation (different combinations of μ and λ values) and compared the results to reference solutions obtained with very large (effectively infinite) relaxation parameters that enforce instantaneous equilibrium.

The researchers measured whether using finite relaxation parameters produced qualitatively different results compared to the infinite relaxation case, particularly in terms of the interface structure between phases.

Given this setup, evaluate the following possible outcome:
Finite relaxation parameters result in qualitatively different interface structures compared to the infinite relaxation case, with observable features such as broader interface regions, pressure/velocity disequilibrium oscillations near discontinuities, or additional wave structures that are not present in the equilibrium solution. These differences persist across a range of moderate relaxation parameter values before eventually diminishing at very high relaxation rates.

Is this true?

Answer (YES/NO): NO